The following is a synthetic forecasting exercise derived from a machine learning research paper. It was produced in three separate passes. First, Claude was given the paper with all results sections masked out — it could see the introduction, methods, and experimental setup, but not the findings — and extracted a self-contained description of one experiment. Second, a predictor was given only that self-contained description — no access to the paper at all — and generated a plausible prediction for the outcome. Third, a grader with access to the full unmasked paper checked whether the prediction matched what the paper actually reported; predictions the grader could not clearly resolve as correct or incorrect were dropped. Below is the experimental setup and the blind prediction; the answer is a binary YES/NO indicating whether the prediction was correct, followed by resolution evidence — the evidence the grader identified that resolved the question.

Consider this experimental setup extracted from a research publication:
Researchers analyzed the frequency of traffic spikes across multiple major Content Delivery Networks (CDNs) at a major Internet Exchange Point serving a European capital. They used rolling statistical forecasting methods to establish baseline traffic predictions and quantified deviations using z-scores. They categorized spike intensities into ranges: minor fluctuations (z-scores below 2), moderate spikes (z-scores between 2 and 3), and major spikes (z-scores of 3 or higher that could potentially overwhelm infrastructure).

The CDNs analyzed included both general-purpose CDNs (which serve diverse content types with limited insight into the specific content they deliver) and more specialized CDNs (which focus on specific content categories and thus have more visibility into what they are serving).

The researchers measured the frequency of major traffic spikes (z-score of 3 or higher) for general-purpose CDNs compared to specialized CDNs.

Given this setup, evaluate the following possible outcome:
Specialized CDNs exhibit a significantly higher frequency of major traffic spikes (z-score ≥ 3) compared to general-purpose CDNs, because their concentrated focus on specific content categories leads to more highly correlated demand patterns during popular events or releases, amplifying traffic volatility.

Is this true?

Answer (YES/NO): NO